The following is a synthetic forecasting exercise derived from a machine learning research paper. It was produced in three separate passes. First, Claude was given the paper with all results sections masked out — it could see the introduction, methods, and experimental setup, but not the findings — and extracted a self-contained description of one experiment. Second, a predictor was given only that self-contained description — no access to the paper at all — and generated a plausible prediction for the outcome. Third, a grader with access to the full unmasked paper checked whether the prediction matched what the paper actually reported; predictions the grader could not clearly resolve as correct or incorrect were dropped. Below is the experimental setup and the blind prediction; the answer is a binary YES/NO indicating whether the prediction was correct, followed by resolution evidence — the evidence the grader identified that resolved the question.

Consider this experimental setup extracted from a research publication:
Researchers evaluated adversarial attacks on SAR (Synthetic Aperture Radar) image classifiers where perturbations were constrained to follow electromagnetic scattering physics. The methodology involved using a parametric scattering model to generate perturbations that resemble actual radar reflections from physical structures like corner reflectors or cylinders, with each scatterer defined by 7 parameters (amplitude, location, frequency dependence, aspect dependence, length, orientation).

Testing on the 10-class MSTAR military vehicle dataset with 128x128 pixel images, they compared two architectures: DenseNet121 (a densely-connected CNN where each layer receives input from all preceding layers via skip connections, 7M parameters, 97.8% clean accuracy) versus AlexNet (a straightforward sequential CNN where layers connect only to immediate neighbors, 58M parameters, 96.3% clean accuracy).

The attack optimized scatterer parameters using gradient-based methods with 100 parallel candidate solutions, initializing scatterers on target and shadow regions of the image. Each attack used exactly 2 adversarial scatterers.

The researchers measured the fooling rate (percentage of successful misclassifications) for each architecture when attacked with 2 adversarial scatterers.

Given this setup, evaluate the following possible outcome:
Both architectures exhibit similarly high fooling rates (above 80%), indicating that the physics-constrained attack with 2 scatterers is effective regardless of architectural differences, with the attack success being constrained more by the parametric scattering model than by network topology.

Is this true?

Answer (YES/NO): NO